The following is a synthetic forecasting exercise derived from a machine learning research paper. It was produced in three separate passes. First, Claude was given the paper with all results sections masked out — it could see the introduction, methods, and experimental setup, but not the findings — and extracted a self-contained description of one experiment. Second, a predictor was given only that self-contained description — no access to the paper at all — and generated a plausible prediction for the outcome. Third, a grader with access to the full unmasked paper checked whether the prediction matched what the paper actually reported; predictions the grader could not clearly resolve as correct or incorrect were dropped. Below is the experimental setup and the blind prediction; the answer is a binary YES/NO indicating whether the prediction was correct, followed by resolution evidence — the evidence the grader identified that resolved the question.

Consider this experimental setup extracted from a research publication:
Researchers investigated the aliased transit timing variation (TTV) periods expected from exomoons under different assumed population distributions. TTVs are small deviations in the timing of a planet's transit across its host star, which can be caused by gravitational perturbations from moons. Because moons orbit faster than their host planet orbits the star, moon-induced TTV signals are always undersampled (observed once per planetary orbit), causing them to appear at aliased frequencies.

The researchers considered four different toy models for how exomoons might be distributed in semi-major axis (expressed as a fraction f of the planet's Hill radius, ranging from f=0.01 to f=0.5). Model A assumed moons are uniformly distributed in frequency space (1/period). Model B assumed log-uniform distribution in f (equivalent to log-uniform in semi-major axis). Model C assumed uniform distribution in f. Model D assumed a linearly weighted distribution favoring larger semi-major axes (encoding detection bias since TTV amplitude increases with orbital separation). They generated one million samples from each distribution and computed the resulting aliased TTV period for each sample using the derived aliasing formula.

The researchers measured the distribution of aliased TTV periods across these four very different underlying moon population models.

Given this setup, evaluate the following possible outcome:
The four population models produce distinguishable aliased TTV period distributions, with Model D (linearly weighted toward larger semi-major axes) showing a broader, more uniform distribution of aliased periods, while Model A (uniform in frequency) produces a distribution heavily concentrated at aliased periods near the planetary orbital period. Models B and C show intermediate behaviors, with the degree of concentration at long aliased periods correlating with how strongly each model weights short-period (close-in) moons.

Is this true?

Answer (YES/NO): NO